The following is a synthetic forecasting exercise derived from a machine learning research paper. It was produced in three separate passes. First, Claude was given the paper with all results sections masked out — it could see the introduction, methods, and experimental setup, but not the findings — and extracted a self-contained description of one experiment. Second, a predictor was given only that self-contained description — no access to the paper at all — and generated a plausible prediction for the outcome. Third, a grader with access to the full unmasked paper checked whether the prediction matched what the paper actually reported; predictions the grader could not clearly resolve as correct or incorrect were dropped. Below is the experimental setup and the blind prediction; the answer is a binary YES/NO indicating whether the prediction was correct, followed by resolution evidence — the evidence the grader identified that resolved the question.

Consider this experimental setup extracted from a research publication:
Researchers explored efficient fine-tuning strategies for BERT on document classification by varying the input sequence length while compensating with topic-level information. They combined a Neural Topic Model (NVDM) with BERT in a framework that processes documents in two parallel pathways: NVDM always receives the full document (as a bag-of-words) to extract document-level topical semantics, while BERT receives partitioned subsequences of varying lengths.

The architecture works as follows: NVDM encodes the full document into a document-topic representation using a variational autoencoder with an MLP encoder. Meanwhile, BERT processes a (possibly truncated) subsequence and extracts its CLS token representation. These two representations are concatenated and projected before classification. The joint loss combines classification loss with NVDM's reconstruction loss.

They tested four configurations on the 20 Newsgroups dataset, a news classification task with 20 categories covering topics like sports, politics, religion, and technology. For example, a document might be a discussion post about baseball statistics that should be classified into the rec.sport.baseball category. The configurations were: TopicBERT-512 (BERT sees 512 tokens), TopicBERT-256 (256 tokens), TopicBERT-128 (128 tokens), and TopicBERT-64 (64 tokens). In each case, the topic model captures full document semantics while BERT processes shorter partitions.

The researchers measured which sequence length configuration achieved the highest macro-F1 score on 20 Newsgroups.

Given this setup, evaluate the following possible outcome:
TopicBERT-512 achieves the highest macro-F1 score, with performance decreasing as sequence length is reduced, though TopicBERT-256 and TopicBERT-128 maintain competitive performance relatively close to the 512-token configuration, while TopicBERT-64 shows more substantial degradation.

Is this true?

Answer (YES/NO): NO